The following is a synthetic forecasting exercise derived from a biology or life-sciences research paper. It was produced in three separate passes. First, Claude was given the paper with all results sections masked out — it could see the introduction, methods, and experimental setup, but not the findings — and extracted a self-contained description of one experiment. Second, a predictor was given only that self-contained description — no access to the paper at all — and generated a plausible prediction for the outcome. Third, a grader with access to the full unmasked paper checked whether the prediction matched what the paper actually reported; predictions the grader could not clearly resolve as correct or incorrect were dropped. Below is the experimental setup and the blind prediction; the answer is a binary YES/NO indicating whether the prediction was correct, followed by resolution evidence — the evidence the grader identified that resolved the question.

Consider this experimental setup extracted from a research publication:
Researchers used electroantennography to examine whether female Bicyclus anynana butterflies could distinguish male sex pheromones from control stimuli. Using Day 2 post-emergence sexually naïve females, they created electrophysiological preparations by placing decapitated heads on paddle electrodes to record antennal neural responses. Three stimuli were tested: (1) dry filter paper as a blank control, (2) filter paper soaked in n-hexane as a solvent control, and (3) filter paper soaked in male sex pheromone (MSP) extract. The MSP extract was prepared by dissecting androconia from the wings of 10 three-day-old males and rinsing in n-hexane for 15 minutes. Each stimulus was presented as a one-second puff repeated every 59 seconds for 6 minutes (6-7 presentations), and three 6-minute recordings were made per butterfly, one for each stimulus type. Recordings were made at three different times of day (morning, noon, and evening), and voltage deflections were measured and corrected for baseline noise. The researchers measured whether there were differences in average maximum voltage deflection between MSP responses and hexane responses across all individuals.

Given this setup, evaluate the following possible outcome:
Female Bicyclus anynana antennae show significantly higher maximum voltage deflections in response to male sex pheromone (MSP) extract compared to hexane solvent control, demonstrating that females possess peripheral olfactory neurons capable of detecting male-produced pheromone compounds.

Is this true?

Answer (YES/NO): NO